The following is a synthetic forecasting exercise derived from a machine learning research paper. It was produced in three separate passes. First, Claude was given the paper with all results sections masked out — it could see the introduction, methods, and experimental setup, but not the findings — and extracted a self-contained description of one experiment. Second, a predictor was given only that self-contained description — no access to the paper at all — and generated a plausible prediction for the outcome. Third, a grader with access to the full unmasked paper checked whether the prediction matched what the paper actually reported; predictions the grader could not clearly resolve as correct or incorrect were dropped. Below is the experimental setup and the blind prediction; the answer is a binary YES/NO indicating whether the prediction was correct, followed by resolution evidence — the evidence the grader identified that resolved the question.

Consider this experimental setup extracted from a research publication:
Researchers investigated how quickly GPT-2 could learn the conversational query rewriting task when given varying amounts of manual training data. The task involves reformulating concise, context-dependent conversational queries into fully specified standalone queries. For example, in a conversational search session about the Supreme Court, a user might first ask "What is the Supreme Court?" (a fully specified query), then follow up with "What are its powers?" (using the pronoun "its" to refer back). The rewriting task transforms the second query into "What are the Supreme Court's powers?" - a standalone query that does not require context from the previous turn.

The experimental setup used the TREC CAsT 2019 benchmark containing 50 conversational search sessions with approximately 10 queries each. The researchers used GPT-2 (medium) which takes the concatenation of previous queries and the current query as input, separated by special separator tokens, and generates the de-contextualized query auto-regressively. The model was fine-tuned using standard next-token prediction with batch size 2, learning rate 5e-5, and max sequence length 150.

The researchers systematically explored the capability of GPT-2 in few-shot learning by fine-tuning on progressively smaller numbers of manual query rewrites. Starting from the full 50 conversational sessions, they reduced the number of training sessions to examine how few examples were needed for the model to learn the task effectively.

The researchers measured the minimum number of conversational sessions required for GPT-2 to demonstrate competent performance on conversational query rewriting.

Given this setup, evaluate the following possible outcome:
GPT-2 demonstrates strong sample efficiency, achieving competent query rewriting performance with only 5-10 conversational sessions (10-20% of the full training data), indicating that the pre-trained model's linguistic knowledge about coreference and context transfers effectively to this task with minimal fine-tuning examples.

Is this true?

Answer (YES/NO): YES